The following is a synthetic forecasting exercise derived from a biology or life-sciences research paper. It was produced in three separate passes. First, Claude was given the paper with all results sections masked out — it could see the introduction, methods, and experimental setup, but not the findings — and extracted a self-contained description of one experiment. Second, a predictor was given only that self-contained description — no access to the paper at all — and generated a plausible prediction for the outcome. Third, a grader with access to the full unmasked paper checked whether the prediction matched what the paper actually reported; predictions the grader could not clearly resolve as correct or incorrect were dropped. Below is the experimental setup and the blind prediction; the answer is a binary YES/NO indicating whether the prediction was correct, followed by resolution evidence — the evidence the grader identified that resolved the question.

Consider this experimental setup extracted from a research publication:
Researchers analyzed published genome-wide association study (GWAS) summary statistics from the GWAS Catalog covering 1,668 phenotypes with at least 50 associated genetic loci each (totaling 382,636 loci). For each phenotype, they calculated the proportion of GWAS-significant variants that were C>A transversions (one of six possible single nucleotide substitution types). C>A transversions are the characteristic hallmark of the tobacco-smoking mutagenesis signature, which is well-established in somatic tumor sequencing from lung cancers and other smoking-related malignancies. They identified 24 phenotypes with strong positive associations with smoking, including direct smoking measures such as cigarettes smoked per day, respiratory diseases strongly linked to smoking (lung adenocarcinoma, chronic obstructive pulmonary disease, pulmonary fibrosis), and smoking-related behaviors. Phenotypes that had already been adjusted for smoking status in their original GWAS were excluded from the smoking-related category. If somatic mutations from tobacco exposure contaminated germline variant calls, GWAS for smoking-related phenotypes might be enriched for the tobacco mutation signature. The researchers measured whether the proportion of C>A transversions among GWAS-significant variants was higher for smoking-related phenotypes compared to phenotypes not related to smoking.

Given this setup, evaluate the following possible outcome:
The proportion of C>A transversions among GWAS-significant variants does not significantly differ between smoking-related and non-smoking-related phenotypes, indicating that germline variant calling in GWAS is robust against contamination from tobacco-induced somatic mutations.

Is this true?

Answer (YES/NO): NO